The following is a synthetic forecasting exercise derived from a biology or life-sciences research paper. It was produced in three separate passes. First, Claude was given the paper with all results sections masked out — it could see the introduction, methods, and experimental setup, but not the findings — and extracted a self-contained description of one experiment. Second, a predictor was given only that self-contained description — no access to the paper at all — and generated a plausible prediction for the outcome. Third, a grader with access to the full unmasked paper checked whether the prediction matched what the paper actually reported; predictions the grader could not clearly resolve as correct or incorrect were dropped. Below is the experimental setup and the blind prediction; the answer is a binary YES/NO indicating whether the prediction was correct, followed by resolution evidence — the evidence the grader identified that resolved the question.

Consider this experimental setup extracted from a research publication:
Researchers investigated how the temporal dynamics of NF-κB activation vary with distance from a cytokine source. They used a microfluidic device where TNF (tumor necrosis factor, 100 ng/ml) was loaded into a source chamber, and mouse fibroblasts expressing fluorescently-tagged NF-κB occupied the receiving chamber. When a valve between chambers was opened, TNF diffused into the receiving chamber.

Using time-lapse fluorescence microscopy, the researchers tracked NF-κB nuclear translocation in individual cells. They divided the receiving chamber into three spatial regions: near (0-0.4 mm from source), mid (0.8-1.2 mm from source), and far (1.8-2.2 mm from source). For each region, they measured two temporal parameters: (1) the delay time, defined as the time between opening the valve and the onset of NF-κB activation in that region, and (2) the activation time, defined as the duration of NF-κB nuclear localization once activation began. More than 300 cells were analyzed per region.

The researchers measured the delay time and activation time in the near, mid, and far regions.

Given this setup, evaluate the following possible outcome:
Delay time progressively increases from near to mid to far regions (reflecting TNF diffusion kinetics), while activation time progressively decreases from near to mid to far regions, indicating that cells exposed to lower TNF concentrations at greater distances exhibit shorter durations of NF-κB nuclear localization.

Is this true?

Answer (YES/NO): NO